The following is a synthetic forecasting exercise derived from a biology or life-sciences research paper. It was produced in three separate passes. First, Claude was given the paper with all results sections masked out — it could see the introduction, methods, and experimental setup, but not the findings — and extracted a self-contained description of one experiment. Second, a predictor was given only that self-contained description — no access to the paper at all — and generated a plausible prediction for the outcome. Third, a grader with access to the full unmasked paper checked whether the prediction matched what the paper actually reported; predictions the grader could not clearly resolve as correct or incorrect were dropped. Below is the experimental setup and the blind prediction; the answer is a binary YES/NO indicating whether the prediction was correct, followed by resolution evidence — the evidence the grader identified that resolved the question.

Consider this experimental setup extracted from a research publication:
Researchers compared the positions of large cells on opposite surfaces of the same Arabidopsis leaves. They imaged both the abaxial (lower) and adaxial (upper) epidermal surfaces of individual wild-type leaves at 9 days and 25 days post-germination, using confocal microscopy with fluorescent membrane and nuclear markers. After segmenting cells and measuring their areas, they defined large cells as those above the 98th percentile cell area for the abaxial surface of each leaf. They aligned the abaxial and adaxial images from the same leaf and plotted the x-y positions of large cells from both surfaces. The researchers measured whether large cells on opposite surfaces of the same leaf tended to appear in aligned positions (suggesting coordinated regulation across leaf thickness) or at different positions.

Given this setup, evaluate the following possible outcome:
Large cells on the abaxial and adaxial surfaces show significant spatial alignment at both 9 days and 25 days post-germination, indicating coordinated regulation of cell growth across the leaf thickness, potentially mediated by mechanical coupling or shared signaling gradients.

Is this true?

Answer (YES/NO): NO